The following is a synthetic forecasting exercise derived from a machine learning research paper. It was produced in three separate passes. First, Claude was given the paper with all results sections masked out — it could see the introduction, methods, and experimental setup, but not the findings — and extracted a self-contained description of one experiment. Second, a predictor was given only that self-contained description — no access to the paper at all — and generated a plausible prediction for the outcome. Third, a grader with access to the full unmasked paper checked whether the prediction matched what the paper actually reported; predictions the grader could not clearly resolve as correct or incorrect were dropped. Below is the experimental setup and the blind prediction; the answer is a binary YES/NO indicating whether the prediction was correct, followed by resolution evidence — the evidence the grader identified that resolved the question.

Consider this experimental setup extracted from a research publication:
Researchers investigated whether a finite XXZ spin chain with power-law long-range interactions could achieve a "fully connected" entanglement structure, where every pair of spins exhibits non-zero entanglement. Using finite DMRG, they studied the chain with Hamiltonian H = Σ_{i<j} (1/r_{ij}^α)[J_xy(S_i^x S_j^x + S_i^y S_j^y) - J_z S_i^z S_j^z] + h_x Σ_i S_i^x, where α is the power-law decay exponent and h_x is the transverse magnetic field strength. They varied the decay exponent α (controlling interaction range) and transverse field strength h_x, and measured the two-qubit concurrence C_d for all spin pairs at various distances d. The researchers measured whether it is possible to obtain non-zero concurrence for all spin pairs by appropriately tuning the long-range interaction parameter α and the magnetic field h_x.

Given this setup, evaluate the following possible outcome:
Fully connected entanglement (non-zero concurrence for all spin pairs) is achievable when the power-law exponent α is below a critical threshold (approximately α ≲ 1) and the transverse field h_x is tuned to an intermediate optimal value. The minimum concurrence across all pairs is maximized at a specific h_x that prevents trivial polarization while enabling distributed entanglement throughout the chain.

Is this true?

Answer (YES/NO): NO